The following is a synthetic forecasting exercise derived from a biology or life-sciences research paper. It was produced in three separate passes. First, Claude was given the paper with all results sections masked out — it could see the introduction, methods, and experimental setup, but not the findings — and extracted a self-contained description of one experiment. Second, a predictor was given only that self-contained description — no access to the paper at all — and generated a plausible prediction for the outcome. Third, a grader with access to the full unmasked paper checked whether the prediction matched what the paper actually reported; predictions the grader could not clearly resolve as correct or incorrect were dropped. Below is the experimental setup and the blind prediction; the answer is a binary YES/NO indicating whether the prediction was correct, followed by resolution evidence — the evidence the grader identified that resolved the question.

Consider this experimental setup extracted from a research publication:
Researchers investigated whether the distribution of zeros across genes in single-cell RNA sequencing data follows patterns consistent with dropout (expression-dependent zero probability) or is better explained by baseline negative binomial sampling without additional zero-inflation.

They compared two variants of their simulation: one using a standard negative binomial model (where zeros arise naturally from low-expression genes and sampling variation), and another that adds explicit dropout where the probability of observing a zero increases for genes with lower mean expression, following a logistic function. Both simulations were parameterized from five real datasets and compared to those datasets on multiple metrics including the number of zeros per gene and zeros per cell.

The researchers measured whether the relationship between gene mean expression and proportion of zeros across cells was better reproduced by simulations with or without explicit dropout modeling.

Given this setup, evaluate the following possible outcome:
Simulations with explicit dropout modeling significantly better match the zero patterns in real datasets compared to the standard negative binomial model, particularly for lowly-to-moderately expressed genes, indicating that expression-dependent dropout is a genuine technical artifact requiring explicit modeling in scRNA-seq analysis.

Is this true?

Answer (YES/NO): NO